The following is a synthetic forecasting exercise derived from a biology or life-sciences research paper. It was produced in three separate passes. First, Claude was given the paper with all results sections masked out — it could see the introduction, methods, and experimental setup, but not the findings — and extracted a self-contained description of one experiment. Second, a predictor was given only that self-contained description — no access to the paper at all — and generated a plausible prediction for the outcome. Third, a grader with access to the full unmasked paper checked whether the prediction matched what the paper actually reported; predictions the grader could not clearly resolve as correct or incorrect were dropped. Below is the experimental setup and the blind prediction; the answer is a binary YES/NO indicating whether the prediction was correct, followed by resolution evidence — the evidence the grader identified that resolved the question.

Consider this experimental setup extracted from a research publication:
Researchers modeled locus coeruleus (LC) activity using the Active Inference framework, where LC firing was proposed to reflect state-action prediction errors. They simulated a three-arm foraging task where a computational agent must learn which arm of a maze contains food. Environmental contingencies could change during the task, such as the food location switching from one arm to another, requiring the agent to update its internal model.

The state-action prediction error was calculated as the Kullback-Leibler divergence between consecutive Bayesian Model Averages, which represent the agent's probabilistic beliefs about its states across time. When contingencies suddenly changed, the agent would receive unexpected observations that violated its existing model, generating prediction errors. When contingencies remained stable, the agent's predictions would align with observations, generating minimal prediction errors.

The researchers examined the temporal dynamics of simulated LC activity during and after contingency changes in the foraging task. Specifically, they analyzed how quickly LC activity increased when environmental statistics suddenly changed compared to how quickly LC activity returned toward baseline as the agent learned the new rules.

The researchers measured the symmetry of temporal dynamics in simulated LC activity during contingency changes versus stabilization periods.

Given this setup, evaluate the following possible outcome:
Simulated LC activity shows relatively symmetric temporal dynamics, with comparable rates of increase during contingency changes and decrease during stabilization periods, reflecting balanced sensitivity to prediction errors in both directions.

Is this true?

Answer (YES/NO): NO